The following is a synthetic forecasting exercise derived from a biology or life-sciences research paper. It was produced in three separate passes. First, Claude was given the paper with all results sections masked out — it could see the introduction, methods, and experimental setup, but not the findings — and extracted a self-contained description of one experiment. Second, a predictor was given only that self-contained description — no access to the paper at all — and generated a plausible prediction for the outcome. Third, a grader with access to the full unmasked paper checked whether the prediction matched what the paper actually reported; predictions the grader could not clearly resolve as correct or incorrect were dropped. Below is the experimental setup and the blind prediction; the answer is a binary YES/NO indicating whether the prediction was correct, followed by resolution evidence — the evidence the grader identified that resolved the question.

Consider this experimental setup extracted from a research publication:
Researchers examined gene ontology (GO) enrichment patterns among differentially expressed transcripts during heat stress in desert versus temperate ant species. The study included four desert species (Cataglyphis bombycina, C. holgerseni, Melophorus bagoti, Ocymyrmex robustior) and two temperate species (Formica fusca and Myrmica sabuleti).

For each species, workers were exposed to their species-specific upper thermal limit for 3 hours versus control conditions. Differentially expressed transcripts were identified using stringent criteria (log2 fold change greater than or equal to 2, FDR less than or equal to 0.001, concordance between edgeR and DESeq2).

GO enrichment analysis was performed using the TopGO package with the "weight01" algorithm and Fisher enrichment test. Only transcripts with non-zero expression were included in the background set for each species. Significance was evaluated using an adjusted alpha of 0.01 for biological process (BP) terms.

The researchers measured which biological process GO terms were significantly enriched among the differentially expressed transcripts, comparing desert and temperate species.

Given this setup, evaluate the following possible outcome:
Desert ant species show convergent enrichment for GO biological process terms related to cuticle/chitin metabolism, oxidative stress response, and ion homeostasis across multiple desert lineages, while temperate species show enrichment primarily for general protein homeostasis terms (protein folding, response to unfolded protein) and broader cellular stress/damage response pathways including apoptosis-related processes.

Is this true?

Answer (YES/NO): NO